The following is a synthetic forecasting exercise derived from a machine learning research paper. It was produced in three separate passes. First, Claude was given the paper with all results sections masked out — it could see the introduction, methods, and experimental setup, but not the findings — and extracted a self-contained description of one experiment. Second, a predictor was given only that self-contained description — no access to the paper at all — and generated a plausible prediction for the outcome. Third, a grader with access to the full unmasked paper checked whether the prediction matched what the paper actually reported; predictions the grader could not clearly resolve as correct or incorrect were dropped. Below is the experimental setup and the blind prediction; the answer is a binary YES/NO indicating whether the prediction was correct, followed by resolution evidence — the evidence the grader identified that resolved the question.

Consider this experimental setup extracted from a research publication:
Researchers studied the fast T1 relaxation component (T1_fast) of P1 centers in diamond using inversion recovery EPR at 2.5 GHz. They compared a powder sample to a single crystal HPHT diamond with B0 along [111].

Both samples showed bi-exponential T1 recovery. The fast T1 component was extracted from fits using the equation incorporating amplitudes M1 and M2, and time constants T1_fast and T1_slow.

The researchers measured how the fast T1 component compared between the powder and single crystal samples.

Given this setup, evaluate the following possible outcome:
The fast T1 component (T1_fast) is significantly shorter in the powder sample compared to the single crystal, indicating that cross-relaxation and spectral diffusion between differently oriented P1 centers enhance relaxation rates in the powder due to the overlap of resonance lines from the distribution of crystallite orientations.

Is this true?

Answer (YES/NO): NO